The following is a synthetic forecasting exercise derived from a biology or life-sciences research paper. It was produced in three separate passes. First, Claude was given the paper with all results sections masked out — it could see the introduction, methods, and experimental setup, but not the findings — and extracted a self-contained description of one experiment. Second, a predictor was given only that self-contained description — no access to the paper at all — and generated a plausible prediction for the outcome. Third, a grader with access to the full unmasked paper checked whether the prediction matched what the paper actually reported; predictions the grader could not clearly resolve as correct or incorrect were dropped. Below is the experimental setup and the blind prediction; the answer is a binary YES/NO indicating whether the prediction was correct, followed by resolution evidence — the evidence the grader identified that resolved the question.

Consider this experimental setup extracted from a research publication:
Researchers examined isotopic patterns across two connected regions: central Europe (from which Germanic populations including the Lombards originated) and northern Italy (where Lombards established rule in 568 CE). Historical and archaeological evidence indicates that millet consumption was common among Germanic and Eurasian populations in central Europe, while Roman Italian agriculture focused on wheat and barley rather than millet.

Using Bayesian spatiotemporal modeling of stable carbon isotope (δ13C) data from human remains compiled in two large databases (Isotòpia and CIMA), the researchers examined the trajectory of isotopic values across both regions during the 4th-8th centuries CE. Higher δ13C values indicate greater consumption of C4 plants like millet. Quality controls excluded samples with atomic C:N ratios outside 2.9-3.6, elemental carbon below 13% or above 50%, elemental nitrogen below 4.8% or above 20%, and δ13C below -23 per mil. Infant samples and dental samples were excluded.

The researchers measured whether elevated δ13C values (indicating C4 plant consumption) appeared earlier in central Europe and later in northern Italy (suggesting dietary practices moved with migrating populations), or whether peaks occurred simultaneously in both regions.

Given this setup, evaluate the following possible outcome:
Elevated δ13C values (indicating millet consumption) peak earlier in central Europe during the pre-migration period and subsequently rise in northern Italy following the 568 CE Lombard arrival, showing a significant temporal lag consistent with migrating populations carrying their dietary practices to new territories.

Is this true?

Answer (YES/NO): NO